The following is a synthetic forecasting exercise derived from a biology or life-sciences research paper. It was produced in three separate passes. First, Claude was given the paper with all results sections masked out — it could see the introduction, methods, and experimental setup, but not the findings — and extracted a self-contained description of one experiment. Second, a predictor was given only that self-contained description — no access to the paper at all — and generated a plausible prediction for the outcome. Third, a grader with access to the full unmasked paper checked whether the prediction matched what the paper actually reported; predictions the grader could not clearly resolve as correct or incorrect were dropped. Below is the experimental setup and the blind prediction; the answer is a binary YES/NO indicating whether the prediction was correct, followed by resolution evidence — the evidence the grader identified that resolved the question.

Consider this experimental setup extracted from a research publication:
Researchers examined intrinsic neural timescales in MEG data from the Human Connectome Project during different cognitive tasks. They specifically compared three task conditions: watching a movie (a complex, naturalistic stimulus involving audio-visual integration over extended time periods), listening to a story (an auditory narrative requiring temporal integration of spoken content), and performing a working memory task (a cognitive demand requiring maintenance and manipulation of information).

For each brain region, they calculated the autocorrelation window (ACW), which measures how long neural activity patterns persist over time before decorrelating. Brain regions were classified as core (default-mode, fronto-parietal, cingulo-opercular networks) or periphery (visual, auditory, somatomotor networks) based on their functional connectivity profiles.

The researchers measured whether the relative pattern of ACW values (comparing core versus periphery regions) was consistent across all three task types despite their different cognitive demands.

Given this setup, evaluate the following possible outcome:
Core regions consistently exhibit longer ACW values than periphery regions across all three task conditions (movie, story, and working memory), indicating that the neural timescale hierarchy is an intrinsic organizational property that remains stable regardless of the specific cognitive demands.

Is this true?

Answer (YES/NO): YES